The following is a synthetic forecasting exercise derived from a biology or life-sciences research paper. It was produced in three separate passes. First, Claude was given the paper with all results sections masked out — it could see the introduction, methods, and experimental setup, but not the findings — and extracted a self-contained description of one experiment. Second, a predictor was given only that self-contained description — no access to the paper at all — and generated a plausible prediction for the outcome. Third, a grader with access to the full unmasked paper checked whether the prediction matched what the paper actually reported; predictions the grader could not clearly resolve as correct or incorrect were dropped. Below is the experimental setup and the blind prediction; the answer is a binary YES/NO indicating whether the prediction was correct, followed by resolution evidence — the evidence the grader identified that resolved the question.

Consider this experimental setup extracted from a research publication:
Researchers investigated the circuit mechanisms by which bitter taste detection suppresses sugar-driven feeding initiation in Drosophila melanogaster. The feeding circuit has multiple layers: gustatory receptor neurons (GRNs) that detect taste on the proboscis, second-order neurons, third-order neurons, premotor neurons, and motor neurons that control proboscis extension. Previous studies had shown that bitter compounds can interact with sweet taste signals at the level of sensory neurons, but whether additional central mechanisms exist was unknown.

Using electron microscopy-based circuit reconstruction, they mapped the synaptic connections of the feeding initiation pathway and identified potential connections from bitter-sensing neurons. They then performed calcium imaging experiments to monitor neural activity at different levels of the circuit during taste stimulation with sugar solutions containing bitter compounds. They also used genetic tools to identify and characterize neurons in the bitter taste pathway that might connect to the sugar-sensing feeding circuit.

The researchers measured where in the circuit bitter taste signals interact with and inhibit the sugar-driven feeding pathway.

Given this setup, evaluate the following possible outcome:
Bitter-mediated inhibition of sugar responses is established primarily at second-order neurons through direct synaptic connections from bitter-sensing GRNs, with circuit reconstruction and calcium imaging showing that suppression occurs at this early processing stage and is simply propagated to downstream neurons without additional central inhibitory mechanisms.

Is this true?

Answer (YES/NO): NO